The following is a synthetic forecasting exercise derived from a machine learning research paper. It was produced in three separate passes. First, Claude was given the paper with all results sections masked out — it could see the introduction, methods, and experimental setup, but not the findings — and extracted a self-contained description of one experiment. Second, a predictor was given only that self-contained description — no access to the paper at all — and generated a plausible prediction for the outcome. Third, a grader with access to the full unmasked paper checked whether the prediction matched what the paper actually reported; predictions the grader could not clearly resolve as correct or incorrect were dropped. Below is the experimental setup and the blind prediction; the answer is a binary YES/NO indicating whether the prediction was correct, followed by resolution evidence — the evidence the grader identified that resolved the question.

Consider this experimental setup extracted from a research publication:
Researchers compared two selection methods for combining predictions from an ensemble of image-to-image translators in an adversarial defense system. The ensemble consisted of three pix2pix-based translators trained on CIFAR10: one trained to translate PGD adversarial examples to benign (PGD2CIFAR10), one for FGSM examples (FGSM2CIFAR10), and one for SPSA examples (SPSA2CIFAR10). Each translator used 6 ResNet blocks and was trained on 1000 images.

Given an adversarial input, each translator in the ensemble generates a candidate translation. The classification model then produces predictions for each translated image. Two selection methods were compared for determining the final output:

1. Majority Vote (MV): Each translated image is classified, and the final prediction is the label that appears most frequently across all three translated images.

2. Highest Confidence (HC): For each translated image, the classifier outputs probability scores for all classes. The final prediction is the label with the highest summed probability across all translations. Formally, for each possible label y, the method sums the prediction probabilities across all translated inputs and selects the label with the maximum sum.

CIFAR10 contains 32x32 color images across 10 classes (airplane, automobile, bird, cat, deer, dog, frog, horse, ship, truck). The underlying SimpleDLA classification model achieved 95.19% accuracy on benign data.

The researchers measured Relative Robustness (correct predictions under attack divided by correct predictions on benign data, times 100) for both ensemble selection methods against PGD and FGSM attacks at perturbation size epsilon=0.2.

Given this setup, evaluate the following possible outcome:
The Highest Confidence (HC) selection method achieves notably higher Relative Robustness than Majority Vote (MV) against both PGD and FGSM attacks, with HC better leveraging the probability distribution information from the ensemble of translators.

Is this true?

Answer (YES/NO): NO